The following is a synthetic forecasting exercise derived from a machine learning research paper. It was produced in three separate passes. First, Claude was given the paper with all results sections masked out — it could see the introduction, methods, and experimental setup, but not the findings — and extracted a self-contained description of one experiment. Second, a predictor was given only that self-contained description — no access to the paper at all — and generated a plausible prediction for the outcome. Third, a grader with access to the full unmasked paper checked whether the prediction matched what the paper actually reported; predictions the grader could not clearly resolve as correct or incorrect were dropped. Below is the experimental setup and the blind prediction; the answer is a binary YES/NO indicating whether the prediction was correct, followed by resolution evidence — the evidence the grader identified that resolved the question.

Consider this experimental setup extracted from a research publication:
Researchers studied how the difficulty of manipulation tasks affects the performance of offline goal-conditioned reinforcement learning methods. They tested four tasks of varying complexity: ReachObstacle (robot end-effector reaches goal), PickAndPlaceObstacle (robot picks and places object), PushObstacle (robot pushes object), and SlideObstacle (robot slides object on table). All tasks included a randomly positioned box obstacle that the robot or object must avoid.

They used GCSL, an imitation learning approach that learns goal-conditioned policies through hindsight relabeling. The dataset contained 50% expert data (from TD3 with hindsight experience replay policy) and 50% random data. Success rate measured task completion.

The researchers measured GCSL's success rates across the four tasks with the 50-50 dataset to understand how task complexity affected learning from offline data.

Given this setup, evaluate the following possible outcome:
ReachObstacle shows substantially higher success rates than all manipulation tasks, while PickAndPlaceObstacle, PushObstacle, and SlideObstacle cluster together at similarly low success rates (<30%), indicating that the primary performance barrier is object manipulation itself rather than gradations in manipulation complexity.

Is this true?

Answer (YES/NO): NO